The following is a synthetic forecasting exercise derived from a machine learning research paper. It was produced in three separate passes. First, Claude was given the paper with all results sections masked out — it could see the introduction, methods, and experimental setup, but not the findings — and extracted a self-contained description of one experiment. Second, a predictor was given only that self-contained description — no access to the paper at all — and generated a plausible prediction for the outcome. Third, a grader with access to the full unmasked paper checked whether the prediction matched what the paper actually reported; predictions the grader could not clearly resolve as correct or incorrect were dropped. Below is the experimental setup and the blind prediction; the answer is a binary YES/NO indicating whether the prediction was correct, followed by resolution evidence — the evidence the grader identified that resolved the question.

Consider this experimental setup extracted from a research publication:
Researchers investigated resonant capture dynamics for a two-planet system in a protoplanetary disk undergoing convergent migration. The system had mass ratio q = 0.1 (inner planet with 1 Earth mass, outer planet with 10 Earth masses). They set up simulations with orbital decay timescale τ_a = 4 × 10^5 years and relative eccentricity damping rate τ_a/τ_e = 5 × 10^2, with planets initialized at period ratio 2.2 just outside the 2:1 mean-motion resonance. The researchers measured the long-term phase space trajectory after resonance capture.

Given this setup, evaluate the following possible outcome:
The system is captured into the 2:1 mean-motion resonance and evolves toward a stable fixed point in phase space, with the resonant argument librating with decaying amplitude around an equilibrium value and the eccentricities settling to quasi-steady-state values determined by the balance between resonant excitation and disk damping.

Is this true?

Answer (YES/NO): NO